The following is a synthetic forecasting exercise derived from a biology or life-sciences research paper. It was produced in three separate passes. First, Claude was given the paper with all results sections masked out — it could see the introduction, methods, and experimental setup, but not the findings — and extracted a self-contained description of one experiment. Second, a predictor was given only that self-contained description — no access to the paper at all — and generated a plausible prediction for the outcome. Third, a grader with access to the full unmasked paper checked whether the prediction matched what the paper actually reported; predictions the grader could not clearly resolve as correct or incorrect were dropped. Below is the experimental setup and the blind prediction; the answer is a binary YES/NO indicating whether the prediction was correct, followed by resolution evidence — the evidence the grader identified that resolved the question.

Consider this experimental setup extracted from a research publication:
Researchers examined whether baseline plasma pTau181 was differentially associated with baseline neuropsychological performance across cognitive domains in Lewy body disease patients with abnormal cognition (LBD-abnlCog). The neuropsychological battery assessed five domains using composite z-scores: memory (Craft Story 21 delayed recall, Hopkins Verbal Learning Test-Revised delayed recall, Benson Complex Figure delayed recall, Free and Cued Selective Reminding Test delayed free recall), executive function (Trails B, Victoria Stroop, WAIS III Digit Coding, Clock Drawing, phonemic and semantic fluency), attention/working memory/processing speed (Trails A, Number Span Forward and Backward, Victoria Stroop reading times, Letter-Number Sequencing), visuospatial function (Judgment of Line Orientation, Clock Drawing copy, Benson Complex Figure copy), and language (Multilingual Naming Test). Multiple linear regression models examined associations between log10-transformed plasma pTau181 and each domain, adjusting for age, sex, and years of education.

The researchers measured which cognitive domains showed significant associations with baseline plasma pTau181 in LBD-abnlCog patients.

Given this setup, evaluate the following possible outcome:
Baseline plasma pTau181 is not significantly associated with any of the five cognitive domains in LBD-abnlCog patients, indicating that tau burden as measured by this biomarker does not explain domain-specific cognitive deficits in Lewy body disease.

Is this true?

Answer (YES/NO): YES